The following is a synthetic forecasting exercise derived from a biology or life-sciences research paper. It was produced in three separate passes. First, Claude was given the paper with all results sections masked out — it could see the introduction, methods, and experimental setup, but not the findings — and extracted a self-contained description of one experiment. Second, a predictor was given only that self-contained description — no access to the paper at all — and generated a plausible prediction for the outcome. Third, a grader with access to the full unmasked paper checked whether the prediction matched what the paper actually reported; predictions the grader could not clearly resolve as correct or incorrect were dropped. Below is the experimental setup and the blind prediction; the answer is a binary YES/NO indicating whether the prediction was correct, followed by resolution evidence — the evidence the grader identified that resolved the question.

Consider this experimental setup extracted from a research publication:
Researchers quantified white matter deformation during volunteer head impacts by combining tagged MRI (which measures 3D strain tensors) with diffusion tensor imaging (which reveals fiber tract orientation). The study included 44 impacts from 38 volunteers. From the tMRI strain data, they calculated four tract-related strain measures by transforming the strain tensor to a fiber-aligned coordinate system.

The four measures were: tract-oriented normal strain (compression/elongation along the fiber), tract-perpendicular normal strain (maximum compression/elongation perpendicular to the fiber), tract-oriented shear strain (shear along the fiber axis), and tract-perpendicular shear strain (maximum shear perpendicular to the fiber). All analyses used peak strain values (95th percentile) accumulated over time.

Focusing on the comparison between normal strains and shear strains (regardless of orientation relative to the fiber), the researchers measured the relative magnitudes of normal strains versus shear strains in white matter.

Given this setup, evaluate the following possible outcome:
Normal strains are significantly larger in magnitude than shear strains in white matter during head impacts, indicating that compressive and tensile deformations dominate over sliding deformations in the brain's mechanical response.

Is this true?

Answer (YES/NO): NO